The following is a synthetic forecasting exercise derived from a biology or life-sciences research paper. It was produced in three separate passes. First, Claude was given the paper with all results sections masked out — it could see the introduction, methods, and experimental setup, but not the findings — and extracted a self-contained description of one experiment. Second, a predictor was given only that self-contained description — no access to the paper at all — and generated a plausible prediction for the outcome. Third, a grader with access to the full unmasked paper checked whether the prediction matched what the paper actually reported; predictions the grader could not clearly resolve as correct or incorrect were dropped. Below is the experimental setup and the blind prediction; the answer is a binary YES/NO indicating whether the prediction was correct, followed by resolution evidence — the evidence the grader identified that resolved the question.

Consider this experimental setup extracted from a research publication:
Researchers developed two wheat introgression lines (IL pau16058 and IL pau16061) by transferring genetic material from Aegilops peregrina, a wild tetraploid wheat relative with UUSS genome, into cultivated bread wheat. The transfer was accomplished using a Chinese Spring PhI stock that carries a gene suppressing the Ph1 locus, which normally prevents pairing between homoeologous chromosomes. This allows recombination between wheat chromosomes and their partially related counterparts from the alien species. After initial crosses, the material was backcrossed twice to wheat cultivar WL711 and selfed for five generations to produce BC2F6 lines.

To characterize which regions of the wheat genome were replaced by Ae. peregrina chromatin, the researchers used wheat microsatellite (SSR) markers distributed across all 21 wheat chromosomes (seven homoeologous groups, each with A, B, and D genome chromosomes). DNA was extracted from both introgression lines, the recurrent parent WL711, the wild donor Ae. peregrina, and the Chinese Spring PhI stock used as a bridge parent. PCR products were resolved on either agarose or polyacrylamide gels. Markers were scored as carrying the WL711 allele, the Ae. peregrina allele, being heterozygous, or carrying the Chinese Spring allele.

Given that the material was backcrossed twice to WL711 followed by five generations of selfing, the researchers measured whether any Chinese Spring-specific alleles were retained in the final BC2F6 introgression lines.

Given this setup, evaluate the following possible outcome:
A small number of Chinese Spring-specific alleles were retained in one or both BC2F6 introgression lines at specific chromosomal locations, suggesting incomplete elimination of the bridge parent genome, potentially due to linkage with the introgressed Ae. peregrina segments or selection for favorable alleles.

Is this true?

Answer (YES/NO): YES